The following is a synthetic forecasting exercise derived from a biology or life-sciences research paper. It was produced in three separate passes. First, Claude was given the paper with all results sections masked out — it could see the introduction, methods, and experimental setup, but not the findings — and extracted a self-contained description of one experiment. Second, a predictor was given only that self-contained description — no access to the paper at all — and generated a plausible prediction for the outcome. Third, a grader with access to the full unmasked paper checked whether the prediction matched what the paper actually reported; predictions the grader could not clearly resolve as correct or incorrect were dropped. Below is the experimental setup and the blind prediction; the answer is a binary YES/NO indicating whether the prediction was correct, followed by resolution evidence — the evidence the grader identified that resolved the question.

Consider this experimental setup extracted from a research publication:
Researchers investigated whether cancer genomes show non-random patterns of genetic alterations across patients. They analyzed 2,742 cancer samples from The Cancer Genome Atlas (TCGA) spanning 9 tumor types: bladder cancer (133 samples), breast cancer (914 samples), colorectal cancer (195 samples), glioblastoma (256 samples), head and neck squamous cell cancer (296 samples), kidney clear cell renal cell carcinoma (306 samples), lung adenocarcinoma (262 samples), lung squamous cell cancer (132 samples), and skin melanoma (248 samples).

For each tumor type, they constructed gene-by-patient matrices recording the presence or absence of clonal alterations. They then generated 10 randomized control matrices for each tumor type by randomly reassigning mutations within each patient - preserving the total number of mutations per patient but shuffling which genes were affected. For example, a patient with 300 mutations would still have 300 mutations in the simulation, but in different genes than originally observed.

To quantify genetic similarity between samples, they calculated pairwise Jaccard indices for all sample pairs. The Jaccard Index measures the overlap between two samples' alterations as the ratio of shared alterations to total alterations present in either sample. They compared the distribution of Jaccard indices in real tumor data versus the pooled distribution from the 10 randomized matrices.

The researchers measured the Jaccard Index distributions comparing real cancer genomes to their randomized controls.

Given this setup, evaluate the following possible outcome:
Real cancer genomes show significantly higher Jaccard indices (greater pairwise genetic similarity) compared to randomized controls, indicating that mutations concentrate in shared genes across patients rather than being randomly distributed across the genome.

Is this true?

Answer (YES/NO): YES